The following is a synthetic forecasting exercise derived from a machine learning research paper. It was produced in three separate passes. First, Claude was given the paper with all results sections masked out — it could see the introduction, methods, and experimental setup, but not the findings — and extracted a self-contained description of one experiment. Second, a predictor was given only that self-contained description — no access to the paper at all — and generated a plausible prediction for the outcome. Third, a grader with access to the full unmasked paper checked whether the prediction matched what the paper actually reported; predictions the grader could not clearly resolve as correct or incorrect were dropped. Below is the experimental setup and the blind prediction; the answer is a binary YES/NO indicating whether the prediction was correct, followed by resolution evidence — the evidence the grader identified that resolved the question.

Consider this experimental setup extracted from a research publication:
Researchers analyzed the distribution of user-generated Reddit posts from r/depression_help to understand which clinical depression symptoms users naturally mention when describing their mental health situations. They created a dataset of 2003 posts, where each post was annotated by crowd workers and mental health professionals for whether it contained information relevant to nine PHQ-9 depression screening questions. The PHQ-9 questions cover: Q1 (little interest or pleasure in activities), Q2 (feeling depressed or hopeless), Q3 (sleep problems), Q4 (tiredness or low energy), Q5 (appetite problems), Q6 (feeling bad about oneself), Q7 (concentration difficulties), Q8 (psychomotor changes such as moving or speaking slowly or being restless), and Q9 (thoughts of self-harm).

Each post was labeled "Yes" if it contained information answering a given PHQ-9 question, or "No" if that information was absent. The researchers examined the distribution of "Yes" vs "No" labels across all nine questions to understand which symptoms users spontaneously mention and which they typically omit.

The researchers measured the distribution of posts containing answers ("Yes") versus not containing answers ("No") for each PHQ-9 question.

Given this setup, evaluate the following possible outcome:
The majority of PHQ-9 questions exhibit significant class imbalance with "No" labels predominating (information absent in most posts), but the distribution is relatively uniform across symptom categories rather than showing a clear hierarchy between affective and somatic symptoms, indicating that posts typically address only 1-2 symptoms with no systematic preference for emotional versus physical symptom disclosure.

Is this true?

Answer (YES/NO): NO